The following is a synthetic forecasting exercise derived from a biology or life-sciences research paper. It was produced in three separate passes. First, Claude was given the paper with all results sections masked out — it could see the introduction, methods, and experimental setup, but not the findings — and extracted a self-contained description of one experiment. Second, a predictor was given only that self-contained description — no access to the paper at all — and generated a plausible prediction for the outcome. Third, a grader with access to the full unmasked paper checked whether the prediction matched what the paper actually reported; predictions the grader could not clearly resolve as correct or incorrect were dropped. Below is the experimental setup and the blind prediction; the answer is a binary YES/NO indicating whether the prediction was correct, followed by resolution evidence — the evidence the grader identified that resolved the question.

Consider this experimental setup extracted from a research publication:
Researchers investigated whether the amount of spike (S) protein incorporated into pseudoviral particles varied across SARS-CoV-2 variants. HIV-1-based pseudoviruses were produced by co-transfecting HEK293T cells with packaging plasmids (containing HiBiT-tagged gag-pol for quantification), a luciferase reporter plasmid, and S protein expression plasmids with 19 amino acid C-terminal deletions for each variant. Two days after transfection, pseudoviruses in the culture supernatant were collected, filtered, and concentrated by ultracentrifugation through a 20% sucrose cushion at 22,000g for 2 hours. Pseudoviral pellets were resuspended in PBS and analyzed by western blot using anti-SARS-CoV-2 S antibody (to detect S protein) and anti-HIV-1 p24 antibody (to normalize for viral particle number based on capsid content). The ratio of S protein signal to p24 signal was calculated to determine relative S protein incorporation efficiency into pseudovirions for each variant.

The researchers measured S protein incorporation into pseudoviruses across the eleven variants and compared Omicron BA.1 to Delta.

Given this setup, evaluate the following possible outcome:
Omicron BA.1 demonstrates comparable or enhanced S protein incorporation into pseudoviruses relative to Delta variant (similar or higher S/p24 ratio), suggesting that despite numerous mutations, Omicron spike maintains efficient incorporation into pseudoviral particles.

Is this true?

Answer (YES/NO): NO